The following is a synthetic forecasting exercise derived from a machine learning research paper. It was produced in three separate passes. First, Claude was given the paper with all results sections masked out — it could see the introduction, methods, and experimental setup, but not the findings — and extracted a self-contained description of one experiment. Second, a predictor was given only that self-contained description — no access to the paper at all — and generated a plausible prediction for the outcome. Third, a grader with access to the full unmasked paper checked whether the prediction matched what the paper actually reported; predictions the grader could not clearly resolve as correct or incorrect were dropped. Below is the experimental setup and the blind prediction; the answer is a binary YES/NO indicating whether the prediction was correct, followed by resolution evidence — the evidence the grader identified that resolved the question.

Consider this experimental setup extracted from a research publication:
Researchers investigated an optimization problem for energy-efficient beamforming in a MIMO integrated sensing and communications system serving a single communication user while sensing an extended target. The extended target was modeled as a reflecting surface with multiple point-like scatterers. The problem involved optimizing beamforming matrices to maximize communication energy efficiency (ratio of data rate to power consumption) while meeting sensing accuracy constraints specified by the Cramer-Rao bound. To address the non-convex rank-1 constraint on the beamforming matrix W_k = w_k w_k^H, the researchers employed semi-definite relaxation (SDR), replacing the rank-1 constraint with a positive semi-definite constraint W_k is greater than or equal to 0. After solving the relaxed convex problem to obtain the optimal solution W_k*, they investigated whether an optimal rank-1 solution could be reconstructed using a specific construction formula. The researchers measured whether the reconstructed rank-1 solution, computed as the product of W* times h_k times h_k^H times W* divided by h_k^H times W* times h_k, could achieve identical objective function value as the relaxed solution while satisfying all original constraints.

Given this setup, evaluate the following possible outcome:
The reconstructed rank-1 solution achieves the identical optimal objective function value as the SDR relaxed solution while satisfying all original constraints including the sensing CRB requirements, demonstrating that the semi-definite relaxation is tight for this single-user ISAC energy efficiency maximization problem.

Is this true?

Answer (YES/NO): YES